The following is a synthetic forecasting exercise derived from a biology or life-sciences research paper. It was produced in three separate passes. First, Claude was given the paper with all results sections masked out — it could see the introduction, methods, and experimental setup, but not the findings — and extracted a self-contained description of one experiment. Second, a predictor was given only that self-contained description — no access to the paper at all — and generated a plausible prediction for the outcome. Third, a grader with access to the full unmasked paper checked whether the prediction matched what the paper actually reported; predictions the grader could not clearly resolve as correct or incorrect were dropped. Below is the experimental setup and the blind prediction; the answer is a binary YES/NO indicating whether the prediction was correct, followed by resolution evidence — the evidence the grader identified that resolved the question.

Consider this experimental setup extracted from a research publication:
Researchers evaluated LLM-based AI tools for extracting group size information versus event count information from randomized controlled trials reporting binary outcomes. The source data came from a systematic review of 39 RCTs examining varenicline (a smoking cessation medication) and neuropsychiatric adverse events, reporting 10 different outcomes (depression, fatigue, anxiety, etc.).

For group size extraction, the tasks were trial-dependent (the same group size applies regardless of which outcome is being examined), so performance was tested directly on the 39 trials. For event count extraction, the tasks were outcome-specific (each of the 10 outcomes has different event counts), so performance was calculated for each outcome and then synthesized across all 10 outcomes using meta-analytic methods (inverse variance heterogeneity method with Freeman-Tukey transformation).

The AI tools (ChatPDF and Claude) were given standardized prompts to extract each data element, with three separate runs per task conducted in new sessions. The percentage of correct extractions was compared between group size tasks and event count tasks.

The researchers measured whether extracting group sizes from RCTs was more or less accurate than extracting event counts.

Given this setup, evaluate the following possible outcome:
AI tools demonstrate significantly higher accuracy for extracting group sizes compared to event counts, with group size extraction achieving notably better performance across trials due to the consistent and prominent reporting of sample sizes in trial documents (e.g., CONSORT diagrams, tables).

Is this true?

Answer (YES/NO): NO